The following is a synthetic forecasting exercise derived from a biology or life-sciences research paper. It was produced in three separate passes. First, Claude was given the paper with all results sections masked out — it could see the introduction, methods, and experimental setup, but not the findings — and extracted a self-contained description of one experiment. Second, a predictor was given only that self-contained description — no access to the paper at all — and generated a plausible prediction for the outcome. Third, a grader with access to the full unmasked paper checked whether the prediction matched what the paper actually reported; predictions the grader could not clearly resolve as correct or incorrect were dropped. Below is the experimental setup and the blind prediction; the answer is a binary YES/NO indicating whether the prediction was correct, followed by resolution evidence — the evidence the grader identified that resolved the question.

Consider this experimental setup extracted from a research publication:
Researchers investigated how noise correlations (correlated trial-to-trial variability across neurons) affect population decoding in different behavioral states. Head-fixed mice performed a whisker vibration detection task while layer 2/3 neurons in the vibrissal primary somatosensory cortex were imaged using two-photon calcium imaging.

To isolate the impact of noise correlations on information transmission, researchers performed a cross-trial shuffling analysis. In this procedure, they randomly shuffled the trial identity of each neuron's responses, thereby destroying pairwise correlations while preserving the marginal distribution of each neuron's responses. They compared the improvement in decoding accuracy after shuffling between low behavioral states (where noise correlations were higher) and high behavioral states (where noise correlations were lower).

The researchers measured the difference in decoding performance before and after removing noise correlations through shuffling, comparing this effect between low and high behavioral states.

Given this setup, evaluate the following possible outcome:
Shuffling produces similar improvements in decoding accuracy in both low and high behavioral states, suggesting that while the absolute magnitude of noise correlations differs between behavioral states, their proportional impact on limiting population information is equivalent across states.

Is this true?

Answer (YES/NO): NO